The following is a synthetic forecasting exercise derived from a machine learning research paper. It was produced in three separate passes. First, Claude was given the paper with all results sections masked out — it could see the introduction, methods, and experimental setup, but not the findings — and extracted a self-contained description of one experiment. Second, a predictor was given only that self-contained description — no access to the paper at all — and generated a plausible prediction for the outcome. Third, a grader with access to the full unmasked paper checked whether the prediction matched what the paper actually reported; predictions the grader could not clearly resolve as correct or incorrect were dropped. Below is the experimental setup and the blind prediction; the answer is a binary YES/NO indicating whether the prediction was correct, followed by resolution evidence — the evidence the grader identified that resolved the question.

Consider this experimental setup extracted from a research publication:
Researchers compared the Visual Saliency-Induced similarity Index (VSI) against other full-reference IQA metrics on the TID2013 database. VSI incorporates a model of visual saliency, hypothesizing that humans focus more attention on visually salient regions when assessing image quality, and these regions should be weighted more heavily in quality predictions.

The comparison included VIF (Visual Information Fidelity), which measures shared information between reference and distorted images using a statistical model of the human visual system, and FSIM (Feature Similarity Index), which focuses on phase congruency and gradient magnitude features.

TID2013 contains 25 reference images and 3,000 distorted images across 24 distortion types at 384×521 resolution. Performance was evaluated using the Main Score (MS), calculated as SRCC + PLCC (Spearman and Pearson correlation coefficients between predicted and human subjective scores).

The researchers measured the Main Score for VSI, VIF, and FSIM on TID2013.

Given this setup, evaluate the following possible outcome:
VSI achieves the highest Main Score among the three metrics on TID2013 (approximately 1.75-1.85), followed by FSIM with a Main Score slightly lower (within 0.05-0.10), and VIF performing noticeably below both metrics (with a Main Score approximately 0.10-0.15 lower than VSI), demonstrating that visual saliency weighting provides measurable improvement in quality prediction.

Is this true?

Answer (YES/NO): NO